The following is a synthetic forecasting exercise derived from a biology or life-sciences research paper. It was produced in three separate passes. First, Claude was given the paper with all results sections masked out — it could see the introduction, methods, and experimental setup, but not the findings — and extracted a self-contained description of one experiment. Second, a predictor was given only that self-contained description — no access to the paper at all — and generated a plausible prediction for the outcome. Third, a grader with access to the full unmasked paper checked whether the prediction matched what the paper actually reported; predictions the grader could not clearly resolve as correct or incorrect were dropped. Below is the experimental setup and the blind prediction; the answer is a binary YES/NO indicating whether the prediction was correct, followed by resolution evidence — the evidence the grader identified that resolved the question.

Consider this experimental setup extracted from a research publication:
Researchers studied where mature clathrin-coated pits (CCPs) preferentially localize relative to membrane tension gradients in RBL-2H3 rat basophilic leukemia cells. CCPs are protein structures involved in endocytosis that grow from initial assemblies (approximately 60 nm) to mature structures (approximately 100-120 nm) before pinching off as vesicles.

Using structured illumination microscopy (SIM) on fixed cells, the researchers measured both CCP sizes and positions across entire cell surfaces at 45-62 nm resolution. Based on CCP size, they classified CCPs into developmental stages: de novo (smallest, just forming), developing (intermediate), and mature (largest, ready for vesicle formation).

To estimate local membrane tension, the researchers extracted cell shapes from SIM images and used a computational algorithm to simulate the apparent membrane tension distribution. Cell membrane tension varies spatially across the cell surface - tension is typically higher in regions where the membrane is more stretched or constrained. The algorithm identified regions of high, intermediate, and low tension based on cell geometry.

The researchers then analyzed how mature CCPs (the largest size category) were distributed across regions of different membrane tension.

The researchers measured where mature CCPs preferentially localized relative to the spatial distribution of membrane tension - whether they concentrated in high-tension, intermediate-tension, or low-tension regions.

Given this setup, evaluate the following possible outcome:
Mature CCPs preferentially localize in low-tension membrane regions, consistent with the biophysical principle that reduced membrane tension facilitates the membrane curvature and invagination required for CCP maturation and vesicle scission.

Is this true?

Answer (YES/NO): NO